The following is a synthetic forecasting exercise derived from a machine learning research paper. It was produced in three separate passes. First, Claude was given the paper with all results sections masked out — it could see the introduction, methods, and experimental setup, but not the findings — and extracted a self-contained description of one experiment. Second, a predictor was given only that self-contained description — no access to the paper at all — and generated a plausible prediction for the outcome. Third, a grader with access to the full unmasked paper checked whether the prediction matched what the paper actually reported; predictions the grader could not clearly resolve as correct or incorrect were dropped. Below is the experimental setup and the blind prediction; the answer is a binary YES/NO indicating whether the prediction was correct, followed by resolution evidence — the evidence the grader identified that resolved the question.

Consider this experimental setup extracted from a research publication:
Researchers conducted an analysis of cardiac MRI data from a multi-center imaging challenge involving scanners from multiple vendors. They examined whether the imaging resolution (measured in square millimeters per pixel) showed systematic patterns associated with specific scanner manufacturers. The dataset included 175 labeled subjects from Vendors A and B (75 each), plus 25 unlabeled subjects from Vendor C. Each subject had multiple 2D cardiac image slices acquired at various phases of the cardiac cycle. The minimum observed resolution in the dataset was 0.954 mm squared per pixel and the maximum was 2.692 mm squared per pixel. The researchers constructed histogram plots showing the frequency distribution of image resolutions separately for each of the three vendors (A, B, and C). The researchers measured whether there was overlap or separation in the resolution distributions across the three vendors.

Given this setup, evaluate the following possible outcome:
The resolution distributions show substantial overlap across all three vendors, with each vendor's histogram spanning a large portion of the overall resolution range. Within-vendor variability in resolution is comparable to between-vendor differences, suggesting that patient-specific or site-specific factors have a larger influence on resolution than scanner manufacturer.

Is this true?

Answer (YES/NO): NO